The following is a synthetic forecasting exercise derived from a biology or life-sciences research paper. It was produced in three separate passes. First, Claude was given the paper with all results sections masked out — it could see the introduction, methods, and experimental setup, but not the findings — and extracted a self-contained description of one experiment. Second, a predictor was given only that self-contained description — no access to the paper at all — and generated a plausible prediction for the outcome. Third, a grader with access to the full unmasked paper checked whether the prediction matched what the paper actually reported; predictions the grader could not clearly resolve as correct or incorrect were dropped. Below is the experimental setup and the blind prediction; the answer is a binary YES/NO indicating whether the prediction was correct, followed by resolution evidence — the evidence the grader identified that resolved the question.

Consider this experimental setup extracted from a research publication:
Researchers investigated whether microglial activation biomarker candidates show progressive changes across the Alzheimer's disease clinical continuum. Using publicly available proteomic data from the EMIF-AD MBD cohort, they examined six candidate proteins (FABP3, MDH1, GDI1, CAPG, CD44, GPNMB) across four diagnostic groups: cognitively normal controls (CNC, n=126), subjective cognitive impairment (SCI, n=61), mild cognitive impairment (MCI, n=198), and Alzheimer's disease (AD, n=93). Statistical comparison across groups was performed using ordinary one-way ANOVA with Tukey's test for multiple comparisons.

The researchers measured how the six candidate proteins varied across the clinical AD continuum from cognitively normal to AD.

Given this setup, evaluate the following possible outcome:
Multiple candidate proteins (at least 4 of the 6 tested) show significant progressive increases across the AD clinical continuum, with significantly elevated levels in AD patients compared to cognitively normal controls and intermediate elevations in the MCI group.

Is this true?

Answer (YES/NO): NO